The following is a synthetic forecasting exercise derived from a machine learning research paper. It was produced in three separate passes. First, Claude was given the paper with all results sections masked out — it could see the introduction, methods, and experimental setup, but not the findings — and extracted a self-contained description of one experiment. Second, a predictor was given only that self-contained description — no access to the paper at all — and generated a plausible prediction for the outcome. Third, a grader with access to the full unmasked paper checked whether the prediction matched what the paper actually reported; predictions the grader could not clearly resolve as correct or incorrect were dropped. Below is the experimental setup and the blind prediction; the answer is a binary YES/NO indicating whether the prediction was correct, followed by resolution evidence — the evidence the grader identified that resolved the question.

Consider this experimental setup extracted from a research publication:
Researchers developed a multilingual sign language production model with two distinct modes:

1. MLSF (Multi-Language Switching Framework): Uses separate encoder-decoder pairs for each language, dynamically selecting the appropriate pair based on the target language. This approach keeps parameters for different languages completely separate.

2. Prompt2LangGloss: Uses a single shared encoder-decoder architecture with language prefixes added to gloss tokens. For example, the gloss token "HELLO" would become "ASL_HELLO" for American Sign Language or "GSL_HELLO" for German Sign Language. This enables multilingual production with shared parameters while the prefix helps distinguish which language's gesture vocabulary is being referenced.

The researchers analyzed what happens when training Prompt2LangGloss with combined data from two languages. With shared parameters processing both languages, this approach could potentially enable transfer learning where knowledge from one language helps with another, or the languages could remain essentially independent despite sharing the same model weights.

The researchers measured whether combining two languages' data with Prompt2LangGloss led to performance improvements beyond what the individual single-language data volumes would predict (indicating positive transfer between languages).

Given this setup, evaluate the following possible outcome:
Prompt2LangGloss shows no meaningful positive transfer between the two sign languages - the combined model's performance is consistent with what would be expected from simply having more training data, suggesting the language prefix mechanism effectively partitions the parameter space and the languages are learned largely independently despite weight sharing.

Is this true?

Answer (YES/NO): YES